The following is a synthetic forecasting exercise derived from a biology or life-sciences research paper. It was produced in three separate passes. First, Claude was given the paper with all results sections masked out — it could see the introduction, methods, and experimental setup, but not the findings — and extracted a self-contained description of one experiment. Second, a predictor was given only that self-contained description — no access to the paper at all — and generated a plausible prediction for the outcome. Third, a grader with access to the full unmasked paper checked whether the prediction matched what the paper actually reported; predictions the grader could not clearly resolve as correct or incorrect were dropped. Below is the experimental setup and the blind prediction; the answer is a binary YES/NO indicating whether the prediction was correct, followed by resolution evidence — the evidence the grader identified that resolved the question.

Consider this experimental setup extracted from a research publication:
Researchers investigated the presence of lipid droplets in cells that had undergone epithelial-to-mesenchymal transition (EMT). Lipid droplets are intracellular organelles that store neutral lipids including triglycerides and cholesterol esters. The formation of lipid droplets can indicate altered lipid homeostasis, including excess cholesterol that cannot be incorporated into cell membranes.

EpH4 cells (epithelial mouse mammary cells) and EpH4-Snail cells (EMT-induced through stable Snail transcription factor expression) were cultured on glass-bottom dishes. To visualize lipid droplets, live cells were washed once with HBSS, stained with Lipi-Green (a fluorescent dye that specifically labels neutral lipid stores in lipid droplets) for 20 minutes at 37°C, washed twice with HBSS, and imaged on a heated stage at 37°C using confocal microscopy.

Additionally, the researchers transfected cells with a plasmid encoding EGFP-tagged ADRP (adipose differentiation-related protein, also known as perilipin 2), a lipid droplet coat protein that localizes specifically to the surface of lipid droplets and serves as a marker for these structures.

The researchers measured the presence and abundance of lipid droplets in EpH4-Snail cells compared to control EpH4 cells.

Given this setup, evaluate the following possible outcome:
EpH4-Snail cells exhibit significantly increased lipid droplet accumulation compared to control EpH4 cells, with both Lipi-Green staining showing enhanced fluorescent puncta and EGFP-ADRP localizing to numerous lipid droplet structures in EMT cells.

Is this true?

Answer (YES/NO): YES